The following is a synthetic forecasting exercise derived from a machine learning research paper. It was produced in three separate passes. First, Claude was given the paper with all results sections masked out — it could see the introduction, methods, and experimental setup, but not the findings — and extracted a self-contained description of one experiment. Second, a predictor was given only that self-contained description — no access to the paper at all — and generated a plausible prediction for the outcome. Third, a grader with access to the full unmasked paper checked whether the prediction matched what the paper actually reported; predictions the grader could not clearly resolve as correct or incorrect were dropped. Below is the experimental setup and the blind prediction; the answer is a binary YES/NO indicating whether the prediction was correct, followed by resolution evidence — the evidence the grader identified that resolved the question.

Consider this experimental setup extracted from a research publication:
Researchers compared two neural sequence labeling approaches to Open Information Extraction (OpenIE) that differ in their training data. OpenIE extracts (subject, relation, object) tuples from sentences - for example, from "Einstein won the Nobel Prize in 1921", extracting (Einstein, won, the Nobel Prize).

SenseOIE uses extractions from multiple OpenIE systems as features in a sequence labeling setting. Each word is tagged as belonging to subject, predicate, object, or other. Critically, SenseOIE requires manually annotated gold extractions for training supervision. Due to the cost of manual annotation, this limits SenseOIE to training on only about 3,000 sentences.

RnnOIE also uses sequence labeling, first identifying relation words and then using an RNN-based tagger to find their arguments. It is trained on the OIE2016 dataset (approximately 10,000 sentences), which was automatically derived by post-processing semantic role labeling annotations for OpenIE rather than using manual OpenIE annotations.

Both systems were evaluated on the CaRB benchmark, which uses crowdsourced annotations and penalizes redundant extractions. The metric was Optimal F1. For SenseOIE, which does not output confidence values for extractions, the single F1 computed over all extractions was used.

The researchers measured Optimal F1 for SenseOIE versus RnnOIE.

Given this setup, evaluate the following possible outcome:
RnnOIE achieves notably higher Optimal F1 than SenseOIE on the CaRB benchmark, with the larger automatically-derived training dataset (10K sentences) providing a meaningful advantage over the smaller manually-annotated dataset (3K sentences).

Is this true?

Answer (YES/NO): YES